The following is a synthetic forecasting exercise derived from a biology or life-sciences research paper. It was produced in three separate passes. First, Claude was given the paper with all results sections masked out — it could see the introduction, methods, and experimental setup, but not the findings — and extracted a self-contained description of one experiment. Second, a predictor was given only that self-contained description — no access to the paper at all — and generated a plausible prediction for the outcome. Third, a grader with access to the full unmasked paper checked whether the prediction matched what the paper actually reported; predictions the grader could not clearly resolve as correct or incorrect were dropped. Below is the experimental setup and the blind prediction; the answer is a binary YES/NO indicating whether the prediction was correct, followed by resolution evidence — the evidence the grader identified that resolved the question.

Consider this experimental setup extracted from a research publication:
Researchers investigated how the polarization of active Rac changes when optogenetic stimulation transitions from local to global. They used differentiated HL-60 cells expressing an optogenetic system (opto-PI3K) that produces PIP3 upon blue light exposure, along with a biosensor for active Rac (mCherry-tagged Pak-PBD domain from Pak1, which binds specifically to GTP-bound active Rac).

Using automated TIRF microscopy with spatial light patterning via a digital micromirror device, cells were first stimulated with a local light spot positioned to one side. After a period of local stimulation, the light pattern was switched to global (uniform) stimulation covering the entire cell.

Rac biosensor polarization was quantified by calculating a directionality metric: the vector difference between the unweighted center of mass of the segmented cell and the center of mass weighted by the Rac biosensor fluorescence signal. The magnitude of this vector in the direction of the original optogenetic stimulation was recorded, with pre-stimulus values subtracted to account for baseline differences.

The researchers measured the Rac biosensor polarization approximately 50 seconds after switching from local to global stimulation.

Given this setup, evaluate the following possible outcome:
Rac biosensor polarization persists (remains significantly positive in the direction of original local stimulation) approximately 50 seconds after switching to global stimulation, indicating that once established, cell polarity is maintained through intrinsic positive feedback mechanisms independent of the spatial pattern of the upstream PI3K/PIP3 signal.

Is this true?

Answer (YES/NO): NO